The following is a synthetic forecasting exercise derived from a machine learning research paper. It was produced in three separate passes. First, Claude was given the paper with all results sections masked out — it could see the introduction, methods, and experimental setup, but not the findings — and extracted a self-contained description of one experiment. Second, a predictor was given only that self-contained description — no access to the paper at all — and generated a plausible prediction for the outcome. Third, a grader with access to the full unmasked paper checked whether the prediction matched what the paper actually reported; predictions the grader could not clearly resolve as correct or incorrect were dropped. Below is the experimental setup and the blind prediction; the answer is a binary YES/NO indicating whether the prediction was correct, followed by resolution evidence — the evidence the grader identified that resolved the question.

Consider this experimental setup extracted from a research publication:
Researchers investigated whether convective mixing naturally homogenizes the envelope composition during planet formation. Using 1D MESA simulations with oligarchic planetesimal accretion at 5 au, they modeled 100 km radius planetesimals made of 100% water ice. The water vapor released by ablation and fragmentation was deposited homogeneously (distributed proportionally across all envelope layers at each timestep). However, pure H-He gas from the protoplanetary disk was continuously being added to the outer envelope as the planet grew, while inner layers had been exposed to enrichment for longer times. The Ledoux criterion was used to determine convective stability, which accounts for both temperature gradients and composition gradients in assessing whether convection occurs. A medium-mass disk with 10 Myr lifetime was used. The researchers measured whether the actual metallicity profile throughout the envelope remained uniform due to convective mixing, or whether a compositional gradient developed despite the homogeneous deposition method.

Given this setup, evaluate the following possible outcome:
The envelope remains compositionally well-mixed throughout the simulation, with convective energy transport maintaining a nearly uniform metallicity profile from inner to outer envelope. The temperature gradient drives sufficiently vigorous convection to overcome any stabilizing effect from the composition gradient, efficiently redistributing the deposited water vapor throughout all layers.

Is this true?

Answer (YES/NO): NO